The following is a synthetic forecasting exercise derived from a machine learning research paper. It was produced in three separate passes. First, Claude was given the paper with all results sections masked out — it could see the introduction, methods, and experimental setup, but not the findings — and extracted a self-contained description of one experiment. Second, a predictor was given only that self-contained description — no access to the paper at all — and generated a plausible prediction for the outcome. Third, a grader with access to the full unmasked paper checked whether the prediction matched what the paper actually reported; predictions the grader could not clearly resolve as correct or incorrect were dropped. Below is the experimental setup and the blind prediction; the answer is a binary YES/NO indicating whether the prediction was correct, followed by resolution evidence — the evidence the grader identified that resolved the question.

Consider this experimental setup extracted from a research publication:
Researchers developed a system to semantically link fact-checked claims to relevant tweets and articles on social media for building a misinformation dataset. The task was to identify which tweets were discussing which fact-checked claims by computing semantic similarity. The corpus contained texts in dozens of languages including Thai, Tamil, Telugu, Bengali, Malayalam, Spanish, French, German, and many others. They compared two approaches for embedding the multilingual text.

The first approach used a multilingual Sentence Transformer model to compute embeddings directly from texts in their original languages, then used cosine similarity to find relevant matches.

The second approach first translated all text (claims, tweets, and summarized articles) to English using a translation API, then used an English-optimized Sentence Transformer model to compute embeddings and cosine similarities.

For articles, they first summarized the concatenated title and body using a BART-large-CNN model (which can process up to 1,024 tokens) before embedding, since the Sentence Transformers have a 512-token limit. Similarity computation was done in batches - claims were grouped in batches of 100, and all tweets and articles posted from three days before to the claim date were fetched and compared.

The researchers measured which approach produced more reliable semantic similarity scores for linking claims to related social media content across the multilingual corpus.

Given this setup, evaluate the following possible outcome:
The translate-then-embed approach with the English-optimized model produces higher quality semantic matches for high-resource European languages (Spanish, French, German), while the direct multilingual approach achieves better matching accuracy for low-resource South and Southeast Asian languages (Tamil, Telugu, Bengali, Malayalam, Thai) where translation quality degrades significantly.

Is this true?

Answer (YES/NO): NO